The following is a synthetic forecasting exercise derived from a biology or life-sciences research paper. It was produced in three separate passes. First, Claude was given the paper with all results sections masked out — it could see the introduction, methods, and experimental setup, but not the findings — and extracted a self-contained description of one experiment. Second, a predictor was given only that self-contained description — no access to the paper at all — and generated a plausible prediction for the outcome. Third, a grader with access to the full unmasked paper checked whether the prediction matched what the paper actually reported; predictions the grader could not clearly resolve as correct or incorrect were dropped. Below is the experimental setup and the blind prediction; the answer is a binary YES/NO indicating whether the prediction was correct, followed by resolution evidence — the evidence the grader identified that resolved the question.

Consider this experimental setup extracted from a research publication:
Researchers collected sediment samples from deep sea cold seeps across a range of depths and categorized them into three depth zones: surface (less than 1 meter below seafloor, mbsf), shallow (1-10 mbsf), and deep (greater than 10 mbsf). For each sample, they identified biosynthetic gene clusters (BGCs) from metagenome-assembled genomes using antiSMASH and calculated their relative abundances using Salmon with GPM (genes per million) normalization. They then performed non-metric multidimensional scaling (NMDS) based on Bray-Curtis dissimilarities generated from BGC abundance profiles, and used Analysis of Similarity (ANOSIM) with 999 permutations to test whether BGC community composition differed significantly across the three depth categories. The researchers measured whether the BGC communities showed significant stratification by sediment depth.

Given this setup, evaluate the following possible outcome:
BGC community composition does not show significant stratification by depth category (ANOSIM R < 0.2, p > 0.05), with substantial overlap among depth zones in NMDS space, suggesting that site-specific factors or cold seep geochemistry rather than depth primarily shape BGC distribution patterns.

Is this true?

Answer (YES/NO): NO